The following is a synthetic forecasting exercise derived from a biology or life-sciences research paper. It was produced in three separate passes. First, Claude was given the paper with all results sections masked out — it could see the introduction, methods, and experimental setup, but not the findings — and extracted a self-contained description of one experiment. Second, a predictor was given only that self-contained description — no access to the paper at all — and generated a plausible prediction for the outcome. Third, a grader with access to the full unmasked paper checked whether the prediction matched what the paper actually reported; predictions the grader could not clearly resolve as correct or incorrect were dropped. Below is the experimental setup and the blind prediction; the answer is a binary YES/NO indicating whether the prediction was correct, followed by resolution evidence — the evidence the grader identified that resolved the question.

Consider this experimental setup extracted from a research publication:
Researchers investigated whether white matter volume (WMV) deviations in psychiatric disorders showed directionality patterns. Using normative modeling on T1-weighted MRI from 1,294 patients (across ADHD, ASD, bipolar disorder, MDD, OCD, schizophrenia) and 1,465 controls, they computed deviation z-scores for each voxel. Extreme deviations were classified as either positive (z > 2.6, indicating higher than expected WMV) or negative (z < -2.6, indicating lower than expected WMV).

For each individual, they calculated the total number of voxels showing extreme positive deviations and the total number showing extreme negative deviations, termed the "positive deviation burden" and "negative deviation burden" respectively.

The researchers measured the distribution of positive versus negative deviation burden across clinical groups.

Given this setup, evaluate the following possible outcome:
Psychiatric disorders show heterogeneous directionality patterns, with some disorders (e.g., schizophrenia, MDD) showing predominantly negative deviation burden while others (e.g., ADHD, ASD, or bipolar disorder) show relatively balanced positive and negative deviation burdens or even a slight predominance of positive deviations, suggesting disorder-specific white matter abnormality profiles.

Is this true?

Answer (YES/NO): NO